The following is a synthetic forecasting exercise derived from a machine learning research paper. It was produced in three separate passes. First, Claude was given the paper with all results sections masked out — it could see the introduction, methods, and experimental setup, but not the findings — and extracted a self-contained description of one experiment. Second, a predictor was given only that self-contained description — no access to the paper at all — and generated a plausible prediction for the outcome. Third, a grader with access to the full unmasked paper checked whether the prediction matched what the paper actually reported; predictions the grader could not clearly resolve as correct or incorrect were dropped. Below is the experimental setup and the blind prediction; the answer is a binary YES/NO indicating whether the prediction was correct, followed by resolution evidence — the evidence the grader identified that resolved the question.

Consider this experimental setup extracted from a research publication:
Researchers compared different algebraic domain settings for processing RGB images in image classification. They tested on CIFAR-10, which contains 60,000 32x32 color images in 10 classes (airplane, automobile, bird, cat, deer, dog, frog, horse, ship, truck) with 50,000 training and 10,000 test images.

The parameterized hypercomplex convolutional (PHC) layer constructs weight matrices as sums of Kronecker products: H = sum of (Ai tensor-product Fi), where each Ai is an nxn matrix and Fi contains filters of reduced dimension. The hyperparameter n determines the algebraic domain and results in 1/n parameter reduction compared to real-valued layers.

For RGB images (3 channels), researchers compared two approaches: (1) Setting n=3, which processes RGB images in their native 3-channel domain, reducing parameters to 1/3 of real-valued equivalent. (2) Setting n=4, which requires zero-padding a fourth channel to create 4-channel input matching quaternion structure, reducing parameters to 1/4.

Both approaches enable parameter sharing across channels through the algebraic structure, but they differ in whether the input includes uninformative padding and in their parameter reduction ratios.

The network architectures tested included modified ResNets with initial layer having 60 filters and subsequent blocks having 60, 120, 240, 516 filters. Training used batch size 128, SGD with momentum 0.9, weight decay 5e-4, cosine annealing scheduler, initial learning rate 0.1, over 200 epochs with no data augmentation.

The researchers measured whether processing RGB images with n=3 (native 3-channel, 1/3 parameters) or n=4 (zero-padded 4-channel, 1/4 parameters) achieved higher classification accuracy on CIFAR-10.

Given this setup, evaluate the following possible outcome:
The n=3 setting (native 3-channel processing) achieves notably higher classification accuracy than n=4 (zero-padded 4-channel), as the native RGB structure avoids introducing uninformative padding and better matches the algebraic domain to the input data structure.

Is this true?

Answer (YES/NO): NO